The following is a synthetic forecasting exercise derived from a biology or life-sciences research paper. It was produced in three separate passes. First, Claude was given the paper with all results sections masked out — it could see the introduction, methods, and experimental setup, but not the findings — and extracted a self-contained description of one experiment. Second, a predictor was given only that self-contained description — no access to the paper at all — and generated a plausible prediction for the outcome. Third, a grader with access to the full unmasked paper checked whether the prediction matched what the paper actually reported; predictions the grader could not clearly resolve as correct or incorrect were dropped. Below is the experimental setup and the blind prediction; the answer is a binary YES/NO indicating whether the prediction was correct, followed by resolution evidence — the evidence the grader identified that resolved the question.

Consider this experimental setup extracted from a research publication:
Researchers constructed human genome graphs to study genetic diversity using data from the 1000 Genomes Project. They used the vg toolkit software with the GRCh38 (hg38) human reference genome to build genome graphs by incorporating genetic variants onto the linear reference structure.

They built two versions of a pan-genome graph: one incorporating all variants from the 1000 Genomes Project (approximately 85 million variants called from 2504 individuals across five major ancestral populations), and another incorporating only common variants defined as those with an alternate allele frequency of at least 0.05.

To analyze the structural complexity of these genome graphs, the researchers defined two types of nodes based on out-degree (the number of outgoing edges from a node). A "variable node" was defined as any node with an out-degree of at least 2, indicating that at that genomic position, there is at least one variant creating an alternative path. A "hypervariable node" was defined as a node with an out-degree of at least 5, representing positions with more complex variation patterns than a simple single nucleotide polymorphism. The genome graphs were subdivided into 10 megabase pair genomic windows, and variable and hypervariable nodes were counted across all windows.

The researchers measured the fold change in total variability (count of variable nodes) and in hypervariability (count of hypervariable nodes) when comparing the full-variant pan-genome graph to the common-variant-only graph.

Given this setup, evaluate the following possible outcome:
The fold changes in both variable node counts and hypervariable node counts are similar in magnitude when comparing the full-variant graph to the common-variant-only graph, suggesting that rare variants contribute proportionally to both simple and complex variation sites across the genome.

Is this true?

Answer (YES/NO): NO